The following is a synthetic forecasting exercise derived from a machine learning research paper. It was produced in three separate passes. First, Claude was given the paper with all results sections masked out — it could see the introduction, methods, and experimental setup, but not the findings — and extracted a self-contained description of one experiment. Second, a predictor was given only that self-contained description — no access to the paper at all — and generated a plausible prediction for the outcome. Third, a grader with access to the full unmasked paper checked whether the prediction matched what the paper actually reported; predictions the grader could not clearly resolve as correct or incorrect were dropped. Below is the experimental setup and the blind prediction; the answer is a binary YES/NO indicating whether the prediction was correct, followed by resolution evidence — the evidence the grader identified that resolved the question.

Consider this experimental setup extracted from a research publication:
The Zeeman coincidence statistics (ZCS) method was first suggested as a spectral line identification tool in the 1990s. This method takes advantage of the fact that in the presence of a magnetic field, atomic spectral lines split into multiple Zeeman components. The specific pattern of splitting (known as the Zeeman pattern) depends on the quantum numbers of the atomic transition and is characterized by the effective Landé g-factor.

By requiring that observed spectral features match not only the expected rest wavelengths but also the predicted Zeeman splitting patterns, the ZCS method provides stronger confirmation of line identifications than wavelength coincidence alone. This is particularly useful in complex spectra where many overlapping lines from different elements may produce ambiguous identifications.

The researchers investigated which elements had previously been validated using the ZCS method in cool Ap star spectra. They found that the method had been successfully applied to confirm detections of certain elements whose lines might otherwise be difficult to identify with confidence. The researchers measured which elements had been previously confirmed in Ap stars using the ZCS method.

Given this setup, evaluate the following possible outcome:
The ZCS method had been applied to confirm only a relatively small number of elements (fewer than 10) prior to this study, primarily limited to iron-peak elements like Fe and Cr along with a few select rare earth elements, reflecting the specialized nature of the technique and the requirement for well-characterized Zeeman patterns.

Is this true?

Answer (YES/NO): NO